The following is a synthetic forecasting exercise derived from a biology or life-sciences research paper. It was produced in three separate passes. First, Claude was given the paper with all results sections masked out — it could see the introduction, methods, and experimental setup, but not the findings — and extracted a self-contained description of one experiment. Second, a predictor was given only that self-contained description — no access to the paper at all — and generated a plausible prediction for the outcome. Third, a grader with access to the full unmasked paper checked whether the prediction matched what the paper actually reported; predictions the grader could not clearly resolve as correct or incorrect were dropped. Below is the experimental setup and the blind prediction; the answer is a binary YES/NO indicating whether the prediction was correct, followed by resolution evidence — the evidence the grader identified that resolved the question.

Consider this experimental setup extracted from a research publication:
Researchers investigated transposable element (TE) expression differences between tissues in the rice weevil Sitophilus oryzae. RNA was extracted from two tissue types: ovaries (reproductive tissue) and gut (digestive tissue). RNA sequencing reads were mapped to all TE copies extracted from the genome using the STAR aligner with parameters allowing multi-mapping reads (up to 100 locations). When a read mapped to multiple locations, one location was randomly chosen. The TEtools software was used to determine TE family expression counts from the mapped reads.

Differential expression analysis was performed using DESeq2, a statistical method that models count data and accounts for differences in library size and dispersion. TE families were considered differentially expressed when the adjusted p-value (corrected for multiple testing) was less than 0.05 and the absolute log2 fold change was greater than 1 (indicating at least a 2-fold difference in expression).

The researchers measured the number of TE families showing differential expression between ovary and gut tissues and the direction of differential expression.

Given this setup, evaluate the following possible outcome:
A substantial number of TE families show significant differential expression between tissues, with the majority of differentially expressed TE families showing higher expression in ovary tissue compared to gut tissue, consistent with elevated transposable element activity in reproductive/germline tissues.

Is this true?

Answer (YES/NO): NO